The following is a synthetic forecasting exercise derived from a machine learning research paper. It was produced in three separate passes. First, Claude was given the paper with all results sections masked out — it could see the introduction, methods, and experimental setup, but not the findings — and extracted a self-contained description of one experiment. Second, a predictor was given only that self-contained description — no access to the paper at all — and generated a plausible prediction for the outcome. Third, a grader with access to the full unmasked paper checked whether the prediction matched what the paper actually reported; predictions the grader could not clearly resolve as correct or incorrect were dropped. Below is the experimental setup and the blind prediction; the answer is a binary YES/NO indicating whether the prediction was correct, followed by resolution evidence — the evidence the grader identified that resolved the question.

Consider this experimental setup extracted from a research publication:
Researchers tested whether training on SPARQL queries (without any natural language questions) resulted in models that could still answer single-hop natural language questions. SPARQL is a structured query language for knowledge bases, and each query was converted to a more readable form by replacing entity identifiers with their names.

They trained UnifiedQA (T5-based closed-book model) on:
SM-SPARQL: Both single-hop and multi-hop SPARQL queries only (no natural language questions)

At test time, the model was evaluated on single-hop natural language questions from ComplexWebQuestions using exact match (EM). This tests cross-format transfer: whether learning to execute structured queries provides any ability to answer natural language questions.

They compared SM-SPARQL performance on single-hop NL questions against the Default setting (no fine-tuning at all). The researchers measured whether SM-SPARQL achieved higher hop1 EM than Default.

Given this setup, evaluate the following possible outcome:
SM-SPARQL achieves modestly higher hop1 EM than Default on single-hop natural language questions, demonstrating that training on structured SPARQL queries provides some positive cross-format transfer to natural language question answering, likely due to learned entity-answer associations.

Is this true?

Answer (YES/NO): NO